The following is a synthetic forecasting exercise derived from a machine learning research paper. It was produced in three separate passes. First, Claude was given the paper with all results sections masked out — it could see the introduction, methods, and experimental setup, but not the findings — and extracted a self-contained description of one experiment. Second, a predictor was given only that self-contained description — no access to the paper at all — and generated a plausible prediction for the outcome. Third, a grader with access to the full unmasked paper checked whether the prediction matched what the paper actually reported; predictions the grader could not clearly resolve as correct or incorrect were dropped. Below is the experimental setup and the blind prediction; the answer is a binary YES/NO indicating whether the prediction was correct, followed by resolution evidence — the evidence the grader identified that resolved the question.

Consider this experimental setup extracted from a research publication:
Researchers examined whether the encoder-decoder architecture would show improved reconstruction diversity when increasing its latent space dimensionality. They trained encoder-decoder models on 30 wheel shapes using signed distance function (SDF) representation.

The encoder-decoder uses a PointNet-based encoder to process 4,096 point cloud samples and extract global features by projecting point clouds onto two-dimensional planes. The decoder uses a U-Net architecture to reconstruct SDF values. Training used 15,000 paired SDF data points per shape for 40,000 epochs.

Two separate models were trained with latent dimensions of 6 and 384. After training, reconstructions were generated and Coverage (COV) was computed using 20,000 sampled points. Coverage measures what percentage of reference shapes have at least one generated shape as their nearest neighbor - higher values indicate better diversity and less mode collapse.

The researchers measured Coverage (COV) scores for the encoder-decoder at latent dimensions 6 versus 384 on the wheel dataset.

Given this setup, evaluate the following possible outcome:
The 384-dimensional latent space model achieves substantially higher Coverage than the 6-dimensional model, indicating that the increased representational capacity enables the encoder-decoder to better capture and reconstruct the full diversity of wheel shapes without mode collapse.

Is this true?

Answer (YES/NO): YES